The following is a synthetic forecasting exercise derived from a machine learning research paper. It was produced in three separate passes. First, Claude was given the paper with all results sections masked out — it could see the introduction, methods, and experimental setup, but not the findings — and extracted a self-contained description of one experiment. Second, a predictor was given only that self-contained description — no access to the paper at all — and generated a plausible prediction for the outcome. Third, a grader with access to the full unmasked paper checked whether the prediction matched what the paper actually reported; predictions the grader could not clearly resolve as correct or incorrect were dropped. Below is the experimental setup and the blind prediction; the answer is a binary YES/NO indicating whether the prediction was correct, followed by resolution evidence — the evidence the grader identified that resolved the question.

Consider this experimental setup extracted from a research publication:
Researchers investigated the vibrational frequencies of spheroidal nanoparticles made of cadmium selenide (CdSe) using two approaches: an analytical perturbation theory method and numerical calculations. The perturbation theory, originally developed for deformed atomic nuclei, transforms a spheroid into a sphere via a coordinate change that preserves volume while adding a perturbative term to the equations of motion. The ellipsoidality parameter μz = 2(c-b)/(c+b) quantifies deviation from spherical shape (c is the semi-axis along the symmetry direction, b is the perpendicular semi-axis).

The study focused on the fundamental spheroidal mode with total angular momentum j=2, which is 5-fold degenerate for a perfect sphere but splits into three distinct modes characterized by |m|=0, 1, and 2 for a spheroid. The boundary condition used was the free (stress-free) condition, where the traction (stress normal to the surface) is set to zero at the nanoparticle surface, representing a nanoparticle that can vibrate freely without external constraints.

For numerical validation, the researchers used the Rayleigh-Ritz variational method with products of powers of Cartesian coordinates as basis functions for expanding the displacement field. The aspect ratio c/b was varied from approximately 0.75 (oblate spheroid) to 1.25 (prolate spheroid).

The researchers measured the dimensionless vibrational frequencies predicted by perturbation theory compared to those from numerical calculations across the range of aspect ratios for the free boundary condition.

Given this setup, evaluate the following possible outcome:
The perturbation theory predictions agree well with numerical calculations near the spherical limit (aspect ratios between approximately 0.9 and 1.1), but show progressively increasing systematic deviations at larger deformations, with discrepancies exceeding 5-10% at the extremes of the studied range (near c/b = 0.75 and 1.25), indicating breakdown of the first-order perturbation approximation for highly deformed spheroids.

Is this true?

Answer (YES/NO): NO